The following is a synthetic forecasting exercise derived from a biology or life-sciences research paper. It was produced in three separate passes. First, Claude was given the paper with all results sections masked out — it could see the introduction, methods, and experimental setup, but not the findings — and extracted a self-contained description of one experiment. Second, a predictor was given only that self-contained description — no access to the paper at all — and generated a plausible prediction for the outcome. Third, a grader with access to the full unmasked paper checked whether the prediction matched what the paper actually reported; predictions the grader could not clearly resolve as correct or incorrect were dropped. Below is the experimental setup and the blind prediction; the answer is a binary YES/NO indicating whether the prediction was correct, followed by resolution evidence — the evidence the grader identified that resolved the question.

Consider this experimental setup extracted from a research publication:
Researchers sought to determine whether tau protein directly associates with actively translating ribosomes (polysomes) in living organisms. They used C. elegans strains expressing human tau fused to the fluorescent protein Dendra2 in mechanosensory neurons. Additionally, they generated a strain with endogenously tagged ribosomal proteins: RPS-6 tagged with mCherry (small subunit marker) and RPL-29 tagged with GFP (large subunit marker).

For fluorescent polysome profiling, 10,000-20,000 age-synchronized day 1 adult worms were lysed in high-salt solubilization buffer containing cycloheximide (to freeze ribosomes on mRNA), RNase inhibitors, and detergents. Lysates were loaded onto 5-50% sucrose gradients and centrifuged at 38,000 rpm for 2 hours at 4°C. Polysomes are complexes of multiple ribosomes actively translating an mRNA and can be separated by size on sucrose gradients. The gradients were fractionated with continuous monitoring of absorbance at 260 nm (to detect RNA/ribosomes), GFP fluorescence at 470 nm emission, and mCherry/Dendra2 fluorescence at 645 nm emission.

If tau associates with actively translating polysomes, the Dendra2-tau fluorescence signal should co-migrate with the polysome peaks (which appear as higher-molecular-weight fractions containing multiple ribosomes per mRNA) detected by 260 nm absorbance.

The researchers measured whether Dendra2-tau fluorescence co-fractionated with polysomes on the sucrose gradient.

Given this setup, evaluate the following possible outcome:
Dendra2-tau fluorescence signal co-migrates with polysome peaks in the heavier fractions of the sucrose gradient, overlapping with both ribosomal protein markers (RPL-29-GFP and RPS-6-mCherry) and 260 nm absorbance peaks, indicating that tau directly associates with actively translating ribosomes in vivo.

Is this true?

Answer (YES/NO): NO